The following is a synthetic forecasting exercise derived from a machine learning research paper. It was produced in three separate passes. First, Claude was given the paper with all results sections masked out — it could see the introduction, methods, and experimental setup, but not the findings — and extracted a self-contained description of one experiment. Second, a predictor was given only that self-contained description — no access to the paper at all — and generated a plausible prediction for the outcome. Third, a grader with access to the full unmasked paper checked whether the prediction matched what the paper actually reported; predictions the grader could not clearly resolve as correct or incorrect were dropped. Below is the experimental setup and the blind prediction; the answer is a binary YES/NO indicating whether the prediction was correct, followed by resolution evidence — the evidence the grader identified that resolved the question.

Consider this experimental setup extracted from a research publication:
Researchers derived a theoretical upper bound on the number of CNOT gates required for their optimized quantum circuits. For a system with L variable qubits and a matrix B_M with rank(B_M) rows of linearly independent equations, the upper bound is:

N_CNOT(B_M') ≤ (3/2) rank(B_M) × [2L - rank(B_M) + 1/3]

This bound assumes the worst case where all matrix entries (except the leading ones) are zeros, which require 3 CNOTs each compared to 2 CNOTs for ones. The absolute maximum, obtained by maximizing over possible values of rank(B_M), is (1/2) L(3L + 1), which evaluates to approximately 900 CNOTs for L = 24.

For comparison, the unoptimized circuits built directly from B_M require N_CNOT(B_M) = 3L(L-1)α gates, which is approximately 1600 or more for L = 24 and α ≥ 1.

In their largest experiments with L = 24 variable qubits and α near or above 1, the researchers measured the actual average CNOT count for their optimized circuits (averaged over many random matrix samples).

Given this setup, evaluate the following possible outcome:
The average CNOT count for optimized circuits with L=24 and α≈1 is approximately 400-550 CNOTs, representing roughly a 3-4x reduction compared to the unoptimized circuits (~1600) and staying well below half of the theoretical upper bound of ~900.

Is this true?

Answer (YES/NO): NO